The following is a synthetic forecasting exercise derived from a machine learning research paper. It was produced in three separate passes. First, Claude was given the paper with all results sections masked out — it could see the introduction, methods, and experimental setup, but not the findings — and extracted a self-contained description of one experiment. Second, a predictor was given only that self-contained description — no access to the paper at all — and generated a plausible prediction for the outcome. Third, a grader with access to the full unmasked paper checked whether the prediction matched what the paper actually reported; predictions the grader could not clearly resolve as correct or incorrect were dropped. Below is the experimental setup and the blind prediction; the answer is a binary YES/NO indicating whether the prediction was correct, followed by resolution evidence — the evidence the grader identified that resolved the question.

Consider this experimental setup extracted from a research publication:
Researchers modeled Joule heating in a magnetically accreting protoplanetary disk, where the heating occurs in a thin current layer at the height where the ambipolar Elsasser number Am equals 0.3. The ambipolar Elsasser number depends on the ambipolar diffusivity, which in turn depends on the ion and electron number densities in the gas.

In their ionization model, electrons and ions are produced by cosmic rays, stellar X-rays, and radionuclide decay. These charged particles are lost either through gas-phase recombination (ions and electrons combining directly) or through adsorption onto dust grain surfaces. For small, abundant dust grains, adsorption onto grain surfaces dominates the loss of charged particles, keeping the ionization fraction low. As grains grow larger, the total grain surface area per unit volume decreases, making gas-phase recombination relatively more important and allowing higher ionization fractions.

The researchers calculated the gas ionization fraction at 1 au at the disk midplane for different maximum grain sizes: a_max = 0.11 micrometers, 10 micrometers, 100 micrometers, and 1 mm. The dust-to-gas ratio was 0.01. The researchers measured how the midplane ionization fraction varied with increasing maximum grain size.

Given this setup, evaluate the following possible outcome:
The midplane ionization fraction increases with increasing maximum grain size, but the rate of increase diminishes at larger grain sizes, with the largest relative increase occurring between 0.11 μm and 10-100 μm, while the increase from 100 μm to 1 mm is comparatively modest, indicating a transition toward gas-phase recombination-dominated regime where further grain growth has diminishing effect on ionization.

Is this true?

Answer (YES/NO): NO